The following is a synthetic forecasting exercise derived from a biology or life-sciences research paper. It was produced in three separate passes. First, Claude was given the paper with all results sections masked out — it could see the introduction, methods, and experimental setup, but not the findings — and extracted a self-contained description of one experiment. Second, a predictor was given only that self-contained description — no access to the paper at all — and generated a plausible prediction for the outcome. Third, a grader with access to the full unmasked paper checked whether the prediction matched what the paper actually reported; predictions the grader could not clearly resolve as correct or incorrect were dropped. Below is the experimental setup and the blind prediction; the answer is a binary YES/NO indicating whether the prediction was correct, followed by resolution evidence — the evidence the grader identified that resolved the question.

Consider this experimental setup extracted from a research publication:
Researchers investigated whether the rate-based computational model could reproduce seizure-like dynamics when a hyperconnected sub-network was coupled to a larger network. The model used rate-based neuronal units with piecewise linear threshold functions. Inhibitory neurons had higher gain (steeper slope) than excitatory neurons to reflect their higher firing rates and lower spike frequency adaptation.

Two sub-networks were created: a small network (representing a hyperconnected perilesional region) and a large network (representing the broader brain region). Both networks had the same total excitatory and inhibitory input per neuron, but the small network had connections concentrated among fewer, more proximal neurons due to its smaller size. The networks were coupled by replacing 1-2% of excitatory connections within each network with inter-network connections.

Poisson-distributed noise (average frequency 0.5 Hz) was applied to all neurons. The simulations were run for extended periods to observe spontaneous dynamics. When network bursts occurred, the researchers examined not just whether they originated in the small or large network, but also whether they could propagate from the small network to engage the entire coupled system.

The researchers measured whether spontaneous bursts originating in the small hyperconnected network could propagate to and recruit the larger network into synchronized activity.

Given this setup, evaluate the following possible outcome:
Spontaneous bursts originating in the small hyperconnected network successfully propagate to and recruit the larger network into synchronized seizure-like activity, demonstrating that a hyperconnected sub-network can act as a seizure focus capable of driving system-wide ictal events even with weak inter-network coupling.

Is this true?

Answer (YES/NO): YES